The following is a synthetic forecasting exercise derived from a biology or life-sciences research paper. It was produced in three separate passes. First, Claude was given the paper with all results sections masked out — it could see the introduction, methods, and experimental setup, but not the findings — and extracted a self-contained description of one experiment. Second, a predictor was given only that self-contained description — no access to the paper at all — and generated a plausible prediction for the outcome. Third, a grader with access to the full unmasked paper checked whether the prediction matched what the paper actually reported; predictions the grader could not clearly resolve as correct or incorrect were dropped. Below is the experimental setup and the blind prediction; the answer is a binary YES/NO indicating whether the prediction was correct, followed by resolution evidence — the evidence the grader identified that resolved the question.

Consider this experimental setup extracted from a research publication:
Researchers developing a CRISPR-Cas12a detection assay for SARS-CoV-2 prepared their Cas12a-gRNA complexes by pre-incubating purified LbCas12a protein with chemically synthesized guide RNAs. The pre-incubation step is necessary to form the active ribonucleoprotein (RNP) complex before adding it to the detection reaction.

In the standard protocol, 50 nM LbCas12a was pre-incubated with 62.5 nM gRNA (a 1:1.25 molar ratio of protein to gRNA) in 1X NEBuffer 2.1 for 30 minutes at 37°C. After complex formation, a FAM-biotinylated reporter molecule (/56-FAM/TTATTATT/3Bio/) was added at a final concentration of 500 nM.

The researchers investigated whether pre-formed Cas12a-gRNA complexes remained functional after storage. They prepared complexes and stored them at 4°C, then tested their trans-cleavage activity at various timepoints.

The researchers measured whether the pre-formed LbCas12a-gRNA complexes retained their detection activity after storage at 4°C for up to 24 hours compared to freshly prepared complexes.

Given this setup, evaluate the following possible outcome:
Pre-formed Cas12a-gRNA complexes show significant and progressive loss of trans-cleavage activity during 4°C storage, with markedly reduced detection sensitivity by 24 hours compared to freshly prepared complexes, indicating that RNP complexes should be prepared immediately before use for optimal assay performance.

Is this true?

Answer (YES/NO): NO